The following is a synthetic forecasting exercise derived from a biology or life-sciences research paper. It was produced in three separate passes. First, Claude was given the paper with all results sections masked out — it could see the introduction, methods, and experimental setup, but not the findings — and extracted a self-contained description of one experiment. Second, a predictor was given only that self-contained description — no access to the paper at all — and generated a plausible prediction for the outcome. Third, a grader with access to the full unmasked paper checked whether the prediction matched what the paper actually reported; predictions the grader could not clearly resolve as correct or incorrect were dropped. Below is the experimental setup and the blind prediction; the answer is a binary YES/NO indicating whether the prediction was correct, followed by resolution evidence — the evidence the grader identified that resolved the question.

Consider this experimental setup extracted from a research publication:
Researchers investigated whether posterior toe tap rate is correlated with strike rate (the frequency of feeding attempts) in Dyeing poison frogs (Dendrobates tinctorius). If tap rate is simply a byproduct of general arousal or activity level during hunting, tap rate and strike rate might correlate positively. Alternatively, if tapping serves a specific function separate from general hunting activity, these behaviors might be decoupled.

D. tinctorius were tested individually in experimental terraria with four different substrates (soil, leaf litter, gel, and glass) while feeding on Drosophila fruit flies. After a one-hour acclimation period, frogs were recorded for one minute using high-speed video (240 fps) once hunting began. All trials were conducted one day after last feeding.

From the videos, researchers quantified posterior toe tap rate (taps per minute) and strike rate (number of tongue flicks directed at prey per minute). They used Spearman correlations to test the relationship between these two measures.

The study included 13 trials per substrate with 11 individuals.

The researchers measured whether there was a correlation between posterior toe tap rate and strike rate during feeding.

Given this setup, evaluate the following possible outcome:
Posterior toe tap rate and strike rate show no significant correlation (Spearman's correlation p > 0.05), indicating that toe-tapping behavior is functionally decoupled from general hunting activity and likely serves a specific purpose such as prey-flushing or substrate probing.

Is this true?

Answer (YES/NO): NO